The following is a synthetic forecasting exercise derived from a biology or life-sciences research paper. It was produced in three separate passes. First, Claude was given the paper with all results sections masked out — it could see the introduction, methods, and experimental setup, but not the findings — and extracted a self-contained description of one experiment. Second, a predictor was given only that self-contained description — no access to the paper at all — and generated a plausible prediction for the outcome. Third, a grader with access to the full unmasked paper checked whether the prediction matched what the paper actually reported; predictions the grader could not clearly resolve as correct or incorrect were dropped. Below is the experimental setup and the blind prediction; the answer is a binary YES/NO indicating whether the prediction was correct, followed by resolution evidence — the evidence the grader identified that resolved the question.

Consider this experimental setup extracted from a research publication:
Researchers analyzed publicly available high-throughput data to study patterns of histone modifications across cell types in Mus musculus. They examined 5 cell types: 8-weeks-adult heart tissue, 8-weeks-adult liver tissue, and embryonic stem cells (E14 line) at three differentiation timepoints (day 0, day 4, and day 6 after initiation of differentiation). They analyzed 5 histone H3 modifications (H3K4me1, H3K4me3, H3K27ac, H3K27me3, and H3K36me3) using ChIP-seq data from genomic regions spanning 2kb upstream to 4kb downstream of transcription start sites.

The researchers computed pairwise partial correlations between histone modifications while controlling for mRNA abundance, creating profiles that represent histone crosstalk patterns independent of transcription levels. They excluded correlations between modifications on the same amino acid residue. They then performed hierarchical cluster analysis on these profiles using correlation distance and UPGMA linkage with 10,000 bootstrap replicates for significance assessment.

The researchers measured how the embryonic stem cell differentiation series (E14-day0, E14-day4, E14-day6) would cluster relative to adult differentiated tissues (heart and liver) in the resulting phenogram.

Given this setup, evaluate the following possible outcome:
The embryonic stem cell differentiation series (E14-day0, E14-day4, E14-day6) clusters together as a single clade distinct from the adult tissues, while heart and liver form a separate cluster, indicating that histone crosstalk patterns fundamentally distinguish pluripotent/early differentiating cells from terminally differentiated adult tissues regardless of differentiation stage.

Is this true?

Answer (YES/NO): NO